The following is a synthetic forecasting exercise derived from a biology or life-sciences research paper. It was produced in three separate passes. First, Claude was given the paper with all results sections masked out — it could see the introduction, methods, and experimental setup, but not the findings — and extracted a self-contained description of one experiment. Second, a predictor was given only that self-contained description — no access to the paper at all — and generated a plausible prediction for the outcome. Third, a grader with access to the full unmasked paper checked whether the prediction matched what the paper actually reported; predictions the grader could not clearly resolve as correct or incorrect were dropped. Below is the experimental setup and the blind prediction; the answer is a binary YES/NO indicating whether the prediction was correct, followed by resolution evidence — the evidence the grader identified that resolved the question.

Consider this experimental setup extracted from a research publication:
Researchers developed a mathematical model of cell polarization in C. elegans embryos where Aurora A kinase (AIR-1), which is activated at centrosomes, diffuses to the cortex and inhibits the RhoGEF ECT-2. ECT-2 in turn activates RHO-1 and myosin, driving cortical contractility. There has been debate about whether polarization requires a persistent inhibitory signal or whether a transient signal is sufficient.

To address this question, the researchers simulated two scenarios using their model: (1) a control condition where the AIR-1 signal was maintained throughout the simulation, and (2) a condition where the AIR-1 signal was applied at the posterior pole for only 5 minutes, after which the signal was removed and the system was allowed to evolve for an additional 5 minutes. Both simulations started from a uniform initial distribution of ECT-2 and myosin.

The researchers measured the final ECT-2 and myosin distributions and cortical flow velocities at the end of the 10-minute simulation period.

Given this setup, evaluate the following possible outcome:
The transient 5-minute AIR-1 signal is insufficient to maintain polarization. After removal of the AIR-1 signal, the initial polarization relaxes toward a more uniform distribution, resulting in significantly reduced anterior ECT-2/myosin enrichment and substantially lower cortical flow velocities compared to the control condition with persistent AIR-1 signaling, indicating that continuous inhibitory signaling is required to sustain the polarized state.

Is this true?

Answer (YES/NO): YES